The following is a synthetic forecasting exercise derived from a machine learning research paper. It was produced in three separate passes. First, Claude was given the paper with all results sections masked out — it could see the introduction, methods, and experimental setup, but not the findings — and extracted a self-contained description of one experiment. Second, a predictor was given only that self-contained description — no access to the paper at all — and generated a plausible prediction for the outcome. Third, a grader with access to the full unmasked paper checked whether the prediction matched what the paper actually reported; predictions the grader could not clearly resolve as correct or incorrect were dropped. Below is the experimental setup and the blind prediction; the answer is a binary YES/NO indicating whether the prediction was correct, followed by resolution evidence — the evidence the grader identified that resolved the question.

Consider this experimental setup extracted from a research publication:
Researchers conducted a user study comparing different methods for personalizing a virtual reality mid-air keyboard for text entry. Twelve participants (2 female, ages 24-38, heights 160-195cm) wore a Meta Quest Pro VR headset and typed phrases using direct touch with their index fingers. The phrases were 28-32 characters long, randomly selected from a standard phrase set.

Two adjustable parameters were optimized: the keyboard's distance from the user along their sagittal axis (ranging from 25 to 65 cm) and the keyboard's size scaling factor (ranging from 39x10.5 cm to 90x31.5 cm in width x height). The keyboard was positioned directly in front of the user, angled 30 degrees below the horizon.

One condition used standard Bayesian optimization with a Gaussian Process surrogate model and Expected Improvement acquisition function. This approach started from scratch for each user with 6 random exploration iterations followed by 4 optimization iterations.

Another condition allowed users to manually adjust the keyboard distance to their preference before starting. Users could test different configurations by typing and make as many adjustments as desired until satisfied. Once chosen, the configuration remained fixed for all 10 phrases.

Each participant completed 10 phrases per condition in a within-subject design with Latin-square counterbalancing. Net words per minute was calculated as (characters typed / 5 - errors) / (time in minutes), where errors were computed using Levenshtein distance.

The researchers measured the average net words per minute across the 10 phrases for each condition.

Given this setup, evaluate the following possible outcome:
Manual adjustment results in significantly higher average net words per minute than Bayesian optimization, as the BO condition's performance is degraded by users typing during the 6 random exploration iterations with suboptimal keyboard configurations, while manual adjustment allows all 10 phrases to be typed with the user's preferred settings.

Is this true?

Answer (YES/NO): NO